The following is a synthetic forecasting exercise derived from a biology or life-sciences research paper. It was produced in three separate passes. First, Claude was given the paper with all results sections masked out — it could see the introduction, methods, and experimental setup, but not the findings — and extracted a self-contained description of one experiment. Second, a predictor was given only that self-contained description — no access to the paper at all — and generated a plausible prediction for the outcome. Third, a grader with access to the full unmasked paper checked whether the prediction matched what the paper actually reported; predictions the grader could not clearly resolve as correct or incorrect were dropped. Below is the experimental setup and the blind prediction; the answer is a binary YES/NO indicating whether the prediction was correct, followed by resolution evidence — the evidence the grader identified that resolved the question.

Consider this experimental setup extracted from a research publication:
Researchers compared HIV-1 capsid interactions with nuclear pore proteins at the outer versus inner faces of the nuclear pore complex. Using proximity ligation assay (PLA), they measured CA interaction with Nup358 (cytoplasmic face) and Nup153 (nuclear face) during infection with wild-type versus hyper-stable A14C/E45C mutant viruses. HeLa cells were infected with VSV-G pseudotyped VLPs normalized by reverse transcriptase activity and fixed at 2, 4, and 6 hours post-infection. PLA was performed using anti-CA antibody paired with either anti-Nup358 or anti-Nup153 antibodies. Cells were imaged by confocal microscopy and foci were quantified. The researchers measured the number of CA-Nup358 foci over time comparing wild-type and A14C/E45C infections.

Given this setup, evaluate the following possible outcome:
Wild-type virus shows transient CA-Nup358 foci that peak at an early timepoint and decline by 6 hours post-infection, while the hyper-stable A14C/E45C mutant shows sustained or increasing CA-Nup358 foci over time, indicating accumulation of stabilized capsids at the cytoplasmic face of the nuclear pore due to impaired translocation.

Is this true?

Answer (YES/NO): NO